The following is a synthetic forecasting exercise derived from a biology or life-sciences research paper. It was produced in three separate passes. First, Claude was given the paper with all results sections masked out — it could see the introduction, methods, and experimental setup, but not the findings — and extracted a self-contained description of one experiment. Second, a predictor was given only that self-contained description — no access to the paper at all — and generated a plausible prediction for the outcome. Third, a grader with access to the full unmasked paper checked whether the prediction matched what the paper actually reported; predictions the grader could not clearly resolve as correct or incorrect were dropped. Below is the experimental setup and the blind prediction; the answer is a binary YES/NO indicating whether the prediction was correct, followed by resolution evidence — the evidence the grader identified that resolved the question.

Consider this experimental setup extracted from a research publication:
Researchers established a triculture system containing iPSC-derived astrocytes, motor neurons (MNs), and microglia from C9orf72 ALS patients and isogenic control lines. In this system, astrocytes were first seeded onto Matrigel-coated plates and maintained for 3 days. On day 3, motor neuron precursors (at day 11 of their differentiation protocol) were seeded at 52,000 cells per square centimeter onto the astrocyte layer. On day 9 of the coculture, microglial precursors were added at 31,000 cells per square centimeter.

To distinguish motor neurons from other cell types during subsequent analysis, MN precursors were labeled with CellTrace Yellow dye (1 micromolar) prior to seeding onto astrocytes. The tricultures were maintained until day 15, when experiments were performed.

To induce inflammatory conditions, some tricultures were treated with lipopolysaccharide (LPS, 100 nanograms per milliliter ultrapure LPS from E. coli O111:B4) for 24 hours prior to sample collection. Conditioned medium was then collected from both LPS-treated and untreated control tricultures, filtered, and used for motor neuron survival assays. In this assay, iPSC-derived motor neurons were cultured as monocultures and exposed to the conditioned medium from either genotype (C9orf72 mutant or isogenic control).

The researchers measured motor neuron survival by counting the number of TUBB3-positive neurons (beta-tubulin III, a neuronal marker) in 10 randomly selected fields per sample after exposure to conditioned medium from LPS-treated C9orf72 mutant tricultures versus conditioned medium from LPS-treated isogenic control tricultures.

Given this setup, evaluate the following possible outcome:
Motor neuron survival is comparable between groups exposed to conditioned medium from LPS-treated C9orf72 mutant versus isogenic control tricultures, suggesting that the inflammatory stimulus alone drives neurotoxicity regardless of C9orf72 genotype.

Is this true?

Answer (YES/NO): NO